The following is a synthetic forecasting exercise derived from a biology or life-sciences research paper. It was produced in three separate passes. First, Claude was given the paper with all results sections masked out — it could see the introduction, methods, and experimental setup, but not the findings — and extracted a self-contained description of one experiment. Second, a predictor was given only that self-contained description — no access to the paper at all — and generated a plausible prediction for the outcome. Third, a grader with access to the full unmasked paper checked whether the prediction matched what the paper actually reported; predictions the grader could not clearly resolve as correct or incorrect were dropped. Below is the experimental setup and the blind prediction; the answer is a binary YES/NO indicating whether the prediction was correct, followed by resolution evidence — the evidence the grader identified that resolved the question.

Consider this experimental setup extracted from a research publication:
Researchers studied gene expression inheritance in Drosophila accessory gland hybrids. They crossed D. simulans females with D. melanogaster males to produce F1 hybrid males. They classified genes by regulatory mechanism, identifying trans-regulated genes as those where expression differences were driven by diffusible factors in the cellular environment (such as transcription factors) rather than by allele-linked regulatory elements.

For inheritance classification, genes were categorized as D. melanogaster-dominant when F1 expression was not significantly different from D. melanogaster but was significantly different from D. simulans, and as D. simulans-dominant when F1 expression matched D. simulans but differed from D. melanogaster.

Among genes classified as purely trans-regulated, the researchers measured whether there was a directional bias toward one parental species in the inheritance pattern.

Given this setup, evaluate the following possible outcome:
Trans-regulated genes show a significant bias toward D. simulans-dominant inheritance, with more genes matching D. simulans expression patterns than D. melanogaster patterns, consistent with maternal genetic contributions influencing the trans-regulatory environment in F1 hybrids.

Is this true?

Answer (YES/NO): NO